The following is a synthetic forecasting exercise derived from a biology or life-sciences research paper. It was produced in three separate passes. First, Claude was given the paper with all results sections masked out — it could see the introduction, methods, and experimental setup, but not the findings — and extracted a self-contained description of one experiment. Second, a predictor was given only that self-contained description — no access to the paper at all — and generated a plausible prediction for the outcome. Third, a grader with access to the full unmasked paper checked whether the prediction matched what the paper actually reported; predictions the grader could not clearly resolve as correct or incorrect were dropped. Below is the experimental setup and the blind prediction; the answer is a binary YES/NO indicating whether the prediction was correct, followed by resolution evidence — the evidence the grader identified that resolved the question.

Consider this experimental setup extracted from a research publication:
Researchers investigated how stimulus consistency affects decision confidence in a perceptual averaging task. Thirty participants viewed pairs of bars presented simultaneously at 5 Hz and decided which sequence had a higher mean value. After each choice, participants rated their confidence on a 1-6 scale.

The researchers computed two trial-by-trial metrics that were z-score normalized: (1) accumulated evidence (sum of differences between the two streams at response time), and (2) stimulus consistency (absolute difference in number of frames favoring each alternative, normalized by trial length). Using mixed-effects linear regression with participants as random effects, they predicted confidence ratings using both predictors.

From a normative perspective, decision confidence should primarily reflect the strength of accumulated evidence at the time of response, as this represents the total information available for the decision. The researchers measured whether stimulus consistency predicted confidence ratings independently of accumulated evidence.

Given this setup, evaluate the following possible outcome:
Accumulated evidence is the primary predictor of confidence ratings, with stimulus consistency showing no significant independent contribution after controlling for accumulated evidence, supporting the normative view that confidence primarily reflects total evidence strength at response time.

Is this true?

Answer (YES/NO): NO